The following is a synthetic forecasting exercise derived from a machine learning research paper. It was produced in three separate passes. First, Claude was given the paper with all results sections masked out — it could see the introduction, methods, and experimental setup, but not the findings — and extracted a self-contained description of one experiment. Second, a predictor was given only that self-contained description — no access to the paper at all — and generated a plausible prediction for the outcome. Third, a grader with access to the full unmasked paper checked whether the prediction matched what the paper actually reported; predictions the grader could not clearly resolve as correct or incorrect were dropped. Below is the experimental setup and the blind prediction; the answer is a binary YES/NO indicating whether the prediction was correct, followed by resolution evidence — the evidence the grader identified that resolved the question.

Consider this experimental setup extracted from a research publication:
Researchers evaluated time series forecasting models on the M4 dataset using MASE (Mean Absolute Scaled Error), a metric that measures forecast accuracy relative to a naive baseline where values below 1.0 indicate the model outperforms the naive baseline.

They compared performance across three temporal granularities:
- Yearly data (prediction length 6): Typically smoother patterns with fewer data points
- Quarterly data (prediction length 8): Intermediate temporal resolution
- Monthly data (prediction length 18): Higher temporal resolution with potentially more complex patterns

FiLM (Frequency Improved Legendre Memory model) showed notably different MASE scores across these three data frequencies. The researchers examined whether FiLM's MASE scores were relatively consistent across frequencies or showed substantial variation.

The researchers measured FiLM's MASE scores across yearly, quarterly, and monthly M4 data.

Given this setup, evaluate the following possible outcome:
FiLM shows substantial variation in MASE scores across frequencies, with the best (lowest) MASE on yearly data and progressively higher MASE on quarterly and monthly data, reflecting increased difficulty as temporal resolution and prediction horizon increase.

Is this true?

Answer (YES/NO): NO